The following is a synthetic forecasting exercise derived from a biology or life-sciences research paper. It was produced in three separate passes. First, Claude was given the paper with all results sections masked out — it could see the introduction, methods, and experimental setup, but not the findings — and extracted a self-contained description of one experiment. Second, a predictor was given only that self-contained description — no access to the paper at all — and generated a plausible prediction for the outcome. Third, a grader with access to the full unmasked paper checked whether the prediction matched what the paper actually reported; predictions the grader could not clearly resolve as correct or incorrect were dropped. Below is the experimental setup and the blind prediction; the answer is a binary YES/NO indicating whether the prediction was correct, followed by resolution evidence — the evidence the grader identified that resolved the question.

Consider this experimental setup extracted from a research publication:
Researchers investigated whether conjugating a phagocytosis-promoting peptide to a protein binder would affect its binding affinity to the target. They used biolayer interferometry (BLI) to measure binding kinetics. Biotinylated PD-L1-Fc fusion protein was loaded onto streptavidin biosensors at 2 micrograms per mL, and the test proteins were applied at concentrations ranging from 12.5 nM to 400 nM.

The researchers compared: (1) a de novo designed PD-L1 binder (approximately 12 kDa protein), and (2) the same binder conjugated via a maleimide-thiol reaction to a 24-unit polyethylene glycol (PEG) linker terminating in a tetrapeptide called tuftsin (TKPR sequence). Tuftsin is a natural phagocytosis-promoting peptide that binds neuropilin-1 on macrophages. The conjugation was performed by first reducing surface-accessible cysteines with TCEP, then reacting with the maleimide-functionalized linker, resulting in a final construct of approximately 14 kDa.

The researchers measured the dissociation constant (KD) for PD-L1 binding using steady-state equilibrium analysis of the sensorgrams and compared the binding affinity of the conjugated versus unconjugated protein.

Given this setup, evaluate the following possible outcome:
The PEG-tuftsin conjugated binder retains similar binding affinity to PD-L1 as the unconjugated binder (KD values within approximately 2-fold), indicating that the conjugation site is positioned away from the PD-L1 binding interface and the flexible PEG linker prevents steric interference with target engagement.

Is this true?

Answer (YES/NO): YES